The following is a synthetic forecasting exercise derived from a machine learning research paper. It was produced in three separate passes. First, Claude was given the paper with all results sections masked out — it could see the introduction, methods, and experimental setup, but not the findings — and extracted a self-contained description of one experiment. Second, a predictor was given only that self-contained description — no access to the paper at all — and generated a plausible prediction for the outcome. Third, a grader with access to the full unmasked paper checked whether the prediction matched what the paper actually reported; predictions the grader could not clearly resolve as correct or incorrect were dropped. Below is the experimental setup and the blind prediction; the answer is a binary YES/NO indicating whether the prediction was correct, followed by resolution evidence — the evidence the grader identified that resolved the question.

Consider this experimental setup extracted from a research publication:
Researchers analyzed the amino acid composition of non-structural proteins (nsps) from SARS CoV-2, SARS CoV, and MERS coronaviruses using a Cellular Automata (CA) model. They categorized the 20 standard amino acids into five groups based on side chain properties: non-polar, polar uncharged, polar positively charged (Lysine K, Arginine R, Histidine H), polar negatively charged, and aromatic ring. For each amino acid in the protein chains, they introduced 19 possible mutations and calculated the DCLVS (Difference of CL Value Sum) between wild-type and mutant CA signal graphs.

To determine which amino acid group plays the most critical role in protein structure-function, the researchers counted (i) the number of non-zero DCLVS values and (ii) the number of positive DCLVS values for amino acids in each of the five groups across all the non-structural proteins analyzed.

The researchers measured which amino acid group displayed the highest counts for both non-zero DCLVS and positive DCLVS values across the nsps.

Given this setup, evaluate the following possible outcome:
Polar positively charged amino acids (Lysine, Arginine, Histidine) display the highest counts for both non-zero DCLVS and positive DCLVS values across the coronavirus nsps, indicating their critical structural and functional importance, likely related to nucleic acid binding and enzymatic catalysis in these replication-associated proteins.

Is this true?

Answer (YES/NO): YES